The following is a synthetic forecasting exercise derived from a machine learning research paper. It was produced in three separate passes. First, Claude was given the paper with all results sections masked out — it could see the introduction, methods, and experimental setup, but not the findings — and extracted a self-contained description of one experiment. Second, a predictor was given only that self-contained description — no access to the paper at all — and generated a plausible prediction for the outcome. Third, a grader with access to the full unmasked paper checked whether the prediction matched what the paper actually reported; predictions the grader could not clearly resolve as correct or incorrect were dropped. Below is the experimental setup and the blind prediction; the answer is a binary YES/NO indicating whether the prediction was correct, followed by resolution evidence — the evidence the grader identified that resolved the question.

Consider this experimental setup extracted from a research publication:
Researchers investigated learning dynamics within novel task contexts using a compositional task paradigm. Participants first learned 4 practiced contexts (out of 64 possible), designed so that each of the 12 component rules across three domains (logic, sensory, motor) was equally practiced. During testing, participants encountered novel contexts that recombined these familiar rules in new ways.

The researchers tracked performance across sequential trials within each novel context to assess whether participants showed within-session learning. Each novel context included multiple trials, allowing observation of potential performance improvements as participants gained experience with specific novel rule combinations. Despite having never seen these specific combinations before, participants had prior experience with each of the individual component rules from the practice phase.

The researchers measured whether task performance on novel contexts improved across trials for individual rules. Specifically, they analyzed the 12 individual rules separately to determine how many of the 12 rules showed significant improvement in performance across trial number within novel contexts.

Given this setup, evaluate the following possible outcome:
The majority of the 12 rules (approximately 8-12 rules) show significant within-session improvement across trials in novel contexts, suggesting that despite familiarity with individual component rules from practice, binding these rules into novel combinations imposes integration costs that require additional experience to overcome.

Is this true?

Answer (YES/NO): YES